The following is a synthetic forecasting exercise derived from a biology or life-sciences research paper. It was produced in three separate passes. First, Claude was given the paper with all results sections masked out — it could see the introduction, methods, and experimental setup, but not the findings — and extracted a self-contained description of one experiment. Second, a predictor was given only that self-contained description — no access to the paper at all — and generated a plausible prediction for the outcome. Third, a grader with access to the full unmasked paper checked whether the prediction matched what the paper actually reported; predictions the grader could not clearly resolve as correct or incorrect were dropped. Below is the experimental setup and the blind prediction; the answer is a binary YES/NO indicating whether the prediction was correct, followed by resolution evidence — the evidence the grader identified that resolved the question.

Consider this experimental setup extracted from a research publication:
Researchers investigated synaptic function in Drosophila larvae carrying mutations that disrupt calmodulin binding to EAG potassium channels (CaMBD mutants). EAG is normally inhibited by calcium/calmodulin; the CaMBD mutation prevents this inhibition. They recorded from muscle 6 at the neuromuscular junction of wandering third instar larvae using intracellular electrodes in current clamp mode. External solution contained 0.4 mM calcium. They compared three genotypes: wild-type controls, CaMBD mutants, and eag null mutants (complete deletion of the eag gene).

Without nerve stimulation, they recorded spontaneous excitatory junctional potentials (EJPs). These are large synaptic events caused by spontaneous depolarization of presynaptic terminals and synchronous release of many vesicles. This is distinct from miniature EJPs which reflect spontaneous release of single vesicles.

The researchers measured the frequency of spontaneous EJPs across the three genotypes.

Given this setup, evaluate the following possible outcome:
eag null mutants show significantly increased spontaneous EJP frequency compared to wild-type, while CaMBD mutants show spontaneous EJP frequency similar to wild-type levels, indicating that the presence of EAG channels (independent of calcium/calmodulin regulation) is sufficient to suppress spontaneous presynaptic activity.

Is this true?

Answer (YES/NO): YES